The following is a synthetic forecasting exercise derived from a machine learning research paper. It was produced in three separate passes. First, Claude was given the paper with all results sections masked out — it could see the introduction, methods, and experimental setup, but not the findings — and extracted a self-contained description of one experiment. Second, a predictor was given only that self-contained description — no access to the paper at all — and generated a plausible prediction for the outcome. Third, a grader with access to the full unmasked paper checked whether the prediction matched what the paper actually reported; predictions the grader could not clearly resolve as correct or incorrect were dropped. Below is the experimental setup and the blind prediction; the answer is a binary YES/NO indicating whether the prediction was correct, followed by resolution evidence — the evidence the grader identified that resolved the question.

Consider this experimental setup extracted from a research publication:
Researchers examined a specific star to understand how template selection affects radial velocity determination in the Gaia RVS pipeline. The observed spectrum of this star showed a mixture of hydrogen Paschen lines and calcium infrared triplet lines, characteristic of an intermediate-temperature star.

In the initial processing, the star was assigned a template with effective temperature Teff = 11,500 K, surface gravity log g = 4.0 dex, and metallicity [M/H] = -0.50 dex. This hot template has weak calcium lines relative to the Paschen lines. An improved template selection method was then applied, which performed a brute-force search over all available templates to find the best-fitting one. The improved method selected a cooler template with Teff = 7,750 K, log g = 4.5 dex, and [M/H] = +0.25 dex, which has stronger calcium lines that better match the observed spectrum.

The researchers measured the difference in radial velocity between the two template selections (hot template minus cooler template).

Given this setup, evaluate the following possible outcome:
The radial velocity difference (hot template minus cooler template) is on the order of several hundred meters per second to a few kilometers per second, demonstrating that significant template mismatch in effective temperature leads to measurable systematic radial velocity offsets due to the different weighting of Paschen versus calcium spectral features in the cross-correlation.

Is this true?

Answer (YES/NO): NO